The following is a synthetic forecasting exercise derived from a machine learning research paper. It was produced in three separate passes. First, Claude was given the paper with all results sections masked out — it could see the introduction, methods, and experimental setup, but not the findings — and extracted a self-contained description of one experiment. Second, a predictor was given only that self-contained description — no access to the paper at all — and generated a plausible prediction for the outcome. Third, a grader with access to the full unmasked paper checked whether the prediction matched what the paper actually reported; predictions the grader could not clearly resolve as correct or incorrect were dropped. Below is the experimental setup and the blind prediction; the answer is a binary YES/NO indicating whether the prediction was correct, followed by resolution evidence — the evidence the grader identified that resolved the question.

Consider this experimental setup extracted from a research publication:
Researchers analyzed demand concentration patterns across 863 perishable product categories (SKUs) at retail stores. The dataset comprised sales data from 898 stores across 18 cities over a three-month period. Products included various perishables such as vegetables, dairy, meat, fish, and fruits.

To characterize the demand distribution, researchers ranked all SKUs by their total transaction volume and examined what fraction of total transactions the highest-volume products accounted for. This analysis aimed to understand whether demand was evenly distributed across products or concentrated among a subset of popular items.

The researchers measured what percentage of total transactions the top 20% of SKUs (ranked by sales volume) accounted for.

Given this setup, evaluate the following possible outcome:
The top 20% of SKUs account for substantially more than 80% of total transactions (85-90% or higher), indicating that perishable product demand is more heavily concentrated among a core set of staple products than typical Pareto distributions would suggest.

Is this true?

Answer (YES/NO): NO